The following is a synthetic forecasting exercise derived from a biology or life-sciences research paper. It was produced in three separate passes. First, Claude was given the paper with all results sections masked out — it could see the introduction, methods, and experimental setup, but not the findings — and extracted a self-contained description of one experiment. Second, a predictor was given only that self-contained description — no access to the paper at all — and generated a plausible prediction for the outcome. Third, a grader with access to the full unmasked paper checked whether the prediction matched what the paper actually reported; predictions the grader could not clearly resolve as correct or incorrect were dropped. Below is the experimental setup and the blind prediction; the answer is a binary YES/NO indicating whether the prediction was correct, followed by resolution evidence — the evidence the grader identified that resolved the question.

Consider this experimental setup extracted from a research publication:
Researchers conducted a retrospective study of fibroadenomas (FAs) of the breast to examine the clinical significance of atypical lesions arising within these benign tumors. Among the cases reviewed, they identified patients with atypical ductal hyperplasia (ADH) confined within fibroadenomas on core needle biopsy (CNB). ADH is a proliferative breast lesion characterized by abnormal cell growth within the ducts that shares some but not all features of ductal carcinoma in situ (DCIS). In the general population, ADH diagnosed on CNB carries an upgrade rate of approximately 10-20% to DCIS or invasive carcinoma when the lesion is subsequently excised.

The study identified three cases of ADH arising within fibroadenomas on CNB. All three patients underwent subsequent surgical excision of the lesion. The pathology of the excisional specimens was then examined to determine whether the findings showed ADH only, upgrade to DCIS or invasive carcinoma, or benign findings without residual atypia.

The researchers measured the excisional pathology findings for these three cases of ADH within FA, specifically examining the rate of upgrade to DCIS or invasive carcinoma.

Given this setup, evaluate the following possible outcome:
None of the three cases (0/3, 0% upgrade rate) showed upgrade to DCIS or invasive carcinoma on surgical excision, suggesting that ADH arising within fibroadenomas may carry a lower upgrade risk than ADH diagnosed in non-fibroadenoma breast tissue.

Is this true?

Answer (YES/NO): NO